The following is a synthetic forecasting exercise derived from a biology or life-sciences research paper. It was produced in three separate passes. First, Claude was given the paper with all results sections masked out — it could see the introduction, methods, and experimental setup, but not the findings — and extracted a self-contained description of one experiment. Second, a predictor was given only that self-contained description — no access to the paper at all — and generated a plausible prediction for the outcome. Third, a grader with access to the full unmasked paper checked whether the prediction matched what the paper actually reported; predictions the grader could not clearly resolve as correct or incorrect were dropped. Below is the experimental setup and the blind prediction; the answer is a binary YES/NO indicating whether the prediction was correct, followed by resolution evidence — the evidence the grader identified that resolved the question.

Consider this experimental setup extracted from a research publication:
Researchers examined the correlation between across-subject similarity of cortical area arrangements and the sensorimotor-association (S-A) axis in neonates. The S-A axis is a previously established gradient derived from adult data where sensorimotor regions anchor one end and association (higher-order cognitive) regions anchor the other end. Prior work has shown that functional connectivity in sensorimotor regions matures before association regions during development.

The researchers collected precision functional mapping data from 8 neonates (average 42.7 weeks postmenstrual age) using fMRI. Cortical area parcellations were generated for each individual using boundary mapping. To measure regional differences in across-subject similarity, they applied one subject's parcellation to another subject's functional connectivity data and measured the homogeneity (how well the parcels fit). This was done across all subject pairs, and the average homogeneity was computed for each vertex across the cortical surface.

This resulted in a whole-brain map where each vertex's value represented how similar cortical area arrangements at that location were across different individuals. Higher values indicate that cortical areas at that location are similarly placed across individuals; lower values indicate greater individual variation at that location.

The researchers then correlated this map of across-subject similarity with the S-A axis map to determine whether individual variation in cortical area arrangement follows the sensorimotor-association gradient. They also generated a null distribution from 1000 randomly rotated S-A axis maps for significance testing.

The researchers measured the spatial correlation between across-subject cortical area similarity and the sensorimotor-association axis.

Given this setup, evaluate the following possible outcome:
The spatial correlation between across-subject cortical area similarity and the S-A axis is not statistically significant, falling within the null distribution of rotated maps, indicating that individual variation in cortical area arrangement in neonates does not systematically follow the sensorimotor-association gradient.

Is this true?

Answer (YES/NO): YES